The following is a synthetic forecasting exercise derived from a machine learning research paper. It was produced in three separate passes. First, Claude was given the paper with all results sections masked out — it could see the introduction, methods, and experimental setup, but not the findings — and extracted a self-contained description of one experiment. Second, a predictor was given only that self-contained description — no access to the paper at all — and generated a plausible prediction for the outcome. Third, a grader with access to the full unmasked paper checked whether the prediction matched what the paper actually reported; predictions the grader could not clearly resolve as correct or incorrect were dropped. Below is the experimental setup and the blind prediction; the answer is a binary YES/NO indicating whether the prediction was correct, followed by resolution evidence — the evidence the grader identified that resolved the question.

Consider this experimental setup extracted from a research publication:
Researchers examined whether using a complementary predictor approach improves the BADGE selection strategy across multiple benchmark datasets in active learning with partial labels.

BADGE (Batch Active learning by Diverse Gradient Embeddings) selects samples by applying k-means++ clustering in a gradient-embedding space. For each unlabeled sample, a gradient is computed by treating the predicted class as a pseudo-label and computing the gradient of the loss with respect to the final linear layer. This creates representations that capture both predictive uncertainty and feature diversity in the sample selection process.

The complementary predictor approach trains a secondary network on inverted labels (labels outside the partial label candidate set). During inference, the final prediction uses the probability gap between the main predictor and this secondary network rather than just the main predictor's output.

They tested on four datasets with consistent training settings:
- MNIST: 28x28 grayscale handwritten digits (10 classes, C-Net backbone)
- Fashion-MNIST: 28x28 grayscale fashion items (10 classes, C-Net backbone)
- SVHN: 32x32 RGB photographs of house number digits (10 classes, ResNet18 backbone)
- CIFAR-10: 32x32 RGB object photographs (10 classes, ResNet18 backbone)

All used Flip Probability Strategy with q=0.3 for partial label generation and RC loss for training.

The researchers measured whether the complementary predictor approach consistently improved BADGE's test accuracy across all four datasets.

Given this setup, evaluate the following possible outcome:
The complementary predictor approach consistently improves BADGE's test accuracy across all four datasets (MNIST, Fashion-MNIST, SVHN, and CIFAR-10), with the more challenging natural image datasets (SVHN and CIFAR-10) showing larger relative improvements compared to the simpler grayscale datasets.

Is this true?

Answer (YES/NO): YES